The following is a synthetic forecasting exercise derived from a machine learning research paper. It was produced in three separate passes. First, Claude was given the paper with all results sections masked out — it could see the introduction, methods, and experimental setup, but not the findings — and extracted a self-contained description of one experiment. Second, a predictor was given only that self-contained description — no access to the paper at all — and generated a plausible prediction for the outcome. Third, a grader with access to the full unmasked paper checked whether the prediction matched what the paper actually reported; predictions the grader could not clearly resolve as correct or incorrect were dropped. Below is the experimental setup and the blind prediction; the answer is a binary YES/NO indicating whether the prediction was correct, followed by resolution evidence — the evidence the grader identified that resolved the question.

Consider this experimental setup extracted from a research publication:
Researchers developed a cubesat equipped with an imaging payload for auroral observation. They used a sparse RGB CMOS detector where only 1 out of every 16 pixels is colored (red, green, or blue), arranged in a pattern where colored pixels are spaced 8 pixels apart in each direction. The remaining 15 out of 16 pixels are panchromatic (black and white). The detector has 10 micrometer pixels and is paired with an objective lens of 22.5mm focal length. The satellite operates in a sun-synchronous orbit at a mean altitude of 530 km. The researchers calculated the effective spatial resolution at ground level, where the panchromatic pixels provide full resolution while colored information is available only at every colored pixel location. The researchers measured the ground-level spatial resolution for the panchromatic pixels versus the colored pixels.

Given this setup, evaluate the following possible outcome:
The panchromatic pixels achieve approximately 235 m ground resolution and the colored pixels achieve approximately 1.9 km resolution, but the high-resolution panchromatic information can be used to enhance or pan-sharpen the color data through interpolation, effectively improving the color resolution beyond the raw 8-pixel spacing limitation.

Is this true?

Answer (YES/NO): NO